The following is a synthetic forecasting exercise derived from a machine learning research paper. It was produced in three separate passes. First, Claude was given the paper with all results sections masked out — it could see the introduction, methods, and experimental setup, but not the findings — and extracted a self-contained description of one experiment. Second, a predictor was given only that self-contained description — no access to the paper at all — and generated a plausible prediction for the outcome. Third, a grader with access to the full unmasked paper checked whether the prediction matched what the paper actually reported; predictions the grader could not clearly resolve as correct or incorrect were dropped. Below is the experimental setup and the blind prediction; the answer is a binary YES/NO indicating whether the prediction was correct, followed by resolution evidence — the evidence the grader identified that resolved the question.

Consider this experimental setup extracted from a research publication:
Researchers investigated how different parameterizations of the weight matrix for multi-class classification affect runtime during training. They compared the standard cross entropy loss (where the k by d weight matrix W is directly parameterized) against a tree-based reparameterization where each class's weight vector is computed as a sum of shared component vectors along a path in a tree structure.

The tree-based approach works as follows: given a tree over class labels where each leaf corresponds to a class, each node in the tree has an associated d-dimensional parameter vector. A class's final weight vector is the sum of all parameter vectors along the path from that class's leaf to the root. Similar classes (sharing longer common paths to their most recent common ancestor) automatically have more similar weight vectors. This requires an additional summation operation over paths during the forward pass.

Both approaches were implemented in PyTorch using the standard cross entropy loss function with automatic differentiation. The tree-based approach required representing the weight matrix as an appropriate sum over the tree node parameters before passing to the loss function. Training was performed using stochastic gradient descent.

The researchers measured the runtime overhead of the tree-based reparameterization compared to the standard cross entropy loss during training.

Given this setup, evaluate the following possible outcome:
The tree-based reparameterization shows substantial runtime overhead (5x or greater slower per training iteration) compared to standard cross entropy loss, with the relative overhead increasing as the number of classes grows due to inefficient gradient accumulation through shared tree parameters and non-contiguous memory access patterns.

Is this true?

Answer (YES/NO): NO